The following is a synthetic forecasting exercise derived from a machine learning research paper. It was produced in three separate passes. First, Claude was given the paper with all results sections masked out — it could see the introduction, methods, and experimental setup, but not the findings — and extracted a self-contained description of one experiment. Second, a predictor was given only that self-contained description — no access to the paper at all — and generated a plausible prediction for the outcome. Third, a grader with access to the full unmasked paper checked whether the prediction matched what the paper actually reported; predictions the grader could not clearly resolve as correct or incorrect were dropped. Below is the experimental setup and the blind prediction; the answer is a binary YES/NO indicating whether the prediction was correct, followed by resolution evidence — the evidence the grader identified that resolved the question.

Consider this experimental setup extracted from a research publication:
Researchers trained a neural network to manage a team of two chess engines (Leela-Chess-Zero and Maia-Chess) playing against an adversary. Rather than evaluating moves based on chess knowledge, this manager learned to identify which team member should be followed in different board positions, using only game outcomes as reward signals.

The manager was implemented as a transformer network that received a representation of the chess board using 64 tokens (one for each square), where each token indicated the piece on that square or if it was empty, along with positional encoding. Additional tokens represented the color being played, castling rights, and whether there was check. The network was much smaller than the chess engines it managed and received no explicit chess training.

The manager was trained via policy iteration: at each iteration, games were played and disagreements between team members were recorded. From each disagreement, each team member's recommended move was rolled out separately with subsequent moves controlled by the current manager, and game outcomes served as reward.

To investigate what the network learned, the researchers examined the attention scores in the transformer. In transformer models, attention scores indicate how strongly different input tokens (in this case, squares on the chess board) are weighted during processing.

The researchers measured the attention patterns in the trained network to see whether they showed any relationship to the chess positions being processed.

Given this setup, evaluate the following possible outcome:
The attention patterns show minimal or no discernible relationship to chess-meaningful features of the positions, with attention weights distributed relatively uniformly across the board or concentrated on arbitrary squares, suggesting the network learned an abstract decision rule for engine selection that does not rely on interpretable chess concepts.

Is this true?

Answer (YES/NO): NO